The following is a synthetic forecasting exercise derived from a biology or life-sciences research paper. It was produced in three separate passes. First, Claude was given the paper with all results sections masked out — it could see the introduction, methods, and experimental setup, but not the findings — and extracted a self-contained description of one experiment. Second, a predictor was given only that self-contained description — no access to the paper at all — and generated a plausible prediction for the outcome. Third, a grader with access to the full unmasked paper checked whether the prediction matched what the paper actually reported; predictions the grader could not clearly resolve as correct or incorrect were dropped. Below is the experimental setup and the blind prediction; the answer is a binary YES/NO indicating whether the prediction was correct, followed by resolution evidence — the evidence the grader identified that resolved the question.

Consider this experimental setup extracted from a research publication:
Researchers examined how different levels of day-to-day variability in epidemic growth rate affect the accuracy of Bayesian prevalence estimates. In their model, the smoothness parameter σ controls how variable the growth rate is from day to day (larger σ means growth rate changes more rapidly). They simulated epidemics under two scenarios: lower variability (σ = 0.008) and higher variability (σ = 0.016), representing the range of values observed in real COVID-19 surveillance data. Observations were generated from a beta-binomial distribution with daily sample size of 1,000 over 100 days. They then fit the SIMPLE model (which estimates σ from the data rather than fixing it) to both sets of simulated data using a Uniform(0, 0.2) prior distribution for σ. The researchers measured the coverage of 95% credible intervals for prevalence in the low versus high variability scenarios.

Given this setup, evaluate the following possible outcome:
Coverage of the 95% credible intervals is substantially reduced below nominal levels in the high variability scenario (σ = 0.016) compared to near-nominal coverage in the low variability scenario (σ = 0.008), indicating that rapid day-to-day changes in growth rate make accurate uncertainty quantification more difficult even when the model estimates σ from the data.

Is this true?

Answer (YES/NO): NO